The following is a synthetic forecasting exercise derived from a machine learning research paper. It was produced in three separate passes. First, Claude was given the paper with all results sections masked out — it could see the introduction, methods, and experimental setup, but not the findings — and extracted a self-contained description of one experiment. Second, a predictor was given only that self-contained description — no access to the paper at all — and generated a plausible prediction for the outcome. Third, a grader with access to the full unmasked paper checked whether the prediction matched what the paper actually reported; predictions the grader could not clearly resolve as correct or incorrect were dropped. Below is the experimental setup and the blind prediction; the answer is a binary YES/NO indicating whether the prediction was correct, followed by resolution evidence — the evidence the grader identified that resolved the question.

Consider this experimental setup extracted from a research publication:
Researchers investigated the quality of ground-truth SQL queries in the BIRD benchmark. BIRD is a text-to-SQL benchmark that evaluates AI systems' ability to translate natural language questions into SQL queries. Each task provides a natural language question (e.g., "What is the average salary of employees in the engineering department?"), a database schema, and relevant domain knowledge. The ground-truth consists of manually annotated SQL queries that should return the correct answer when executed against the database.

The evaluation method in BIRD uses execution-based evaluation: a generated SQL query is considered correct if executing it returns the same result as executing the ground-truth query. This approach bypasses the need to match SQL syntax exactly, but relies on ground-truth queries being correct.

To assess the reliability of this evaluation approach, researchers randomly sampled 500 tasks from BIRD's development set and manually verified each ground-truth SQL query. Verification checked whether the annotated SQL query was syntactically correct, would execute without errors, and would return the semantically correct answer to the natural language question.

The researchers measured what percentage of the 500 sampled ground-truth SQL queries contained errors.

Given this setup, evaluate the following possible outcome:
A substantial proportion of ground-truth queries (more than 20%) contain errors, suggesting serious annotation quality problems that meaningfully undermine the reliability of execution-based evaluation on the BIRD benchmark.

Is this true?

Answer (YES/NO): NO